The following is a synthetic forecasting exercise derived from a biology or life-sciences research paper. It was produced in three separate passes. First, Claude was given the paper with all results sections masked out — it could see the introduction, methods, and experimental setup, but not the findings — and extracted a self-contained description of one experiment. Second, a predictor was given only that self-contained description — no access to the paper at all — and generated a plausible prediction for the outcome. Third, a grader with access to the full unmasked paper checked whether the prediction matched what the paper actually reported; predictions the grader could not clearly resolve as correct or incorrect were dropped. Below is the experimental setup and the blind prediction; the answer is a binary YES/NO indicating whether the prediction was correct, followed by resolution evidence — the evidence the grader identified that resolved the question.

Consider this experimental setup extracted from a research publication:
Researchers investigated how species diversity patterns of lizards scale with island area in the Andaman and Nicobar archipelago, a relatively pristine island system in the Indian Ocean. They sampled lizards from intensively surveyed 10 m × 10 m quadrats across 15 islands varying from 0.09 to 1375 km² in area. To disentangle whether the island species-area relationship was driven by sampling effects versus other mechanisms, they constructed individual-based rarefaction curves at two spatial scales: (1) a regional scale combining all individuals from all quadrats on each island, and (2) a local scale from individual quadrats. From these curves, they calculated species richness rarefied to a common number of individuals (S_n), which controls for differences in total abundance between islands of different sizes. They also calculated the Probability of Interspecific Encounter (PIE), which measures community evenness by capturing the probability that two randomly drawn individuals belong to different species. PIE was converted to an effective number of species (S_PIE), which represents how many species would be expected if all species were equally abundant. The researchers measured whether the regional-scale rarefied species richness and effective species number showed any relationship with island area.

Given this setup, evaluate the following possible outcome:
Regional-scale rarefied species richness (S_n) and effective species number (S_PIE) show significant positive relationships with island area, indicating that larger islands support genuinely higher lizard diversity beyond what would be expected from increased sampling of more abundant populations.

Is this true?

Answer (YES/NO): YES